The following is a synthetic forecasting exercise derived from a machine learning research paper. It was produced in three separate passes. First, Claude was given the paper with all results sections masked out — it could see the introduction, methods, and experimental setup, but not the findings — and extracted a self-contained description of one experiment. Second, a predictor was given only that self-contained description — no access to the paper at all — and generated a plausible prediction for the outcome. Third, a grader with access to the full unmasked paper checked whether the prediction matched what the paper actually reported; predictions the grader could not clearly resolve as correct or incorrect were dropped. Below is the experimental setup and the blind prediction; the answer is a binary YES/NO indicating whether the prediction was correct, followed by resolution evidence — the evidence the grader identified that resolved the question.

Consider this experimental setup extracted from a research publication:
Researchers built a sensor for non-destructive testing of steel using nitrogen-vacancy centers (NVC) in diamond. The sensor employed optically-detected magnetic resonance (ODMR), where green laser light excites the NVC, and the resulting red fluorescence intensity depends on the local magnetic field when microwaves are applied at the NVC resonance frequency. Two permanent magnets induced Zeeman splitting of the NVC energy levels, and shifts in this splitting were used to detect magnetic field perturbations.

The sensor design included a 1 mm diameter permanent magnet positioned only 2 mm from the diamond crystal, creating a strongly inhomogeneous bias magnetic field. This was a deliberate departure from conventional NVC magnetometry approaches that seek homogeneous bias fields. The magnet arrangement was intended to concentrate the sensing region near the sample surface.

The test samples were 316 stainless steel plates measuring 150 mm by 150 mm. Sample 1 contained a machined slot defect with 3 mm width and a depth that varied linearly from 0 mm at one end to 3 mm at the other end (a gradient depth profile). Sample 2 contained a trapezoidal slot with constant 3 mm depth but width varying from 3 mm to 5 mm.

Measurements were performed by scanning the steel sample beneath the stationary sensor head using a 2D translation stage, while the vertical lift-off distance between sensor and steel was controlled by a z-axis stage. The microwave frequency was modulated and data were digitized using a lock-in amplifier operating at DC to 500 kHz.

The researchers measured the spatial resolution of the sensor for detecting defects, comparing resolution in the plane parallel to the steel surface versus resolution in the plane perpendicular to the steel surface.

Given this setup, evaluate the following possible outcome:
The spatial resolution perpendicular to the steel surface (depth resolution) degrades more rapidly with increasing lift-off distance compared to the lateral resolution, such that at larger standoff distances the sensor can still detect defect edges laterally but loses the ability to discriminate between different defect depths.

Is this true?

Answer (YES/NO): NO